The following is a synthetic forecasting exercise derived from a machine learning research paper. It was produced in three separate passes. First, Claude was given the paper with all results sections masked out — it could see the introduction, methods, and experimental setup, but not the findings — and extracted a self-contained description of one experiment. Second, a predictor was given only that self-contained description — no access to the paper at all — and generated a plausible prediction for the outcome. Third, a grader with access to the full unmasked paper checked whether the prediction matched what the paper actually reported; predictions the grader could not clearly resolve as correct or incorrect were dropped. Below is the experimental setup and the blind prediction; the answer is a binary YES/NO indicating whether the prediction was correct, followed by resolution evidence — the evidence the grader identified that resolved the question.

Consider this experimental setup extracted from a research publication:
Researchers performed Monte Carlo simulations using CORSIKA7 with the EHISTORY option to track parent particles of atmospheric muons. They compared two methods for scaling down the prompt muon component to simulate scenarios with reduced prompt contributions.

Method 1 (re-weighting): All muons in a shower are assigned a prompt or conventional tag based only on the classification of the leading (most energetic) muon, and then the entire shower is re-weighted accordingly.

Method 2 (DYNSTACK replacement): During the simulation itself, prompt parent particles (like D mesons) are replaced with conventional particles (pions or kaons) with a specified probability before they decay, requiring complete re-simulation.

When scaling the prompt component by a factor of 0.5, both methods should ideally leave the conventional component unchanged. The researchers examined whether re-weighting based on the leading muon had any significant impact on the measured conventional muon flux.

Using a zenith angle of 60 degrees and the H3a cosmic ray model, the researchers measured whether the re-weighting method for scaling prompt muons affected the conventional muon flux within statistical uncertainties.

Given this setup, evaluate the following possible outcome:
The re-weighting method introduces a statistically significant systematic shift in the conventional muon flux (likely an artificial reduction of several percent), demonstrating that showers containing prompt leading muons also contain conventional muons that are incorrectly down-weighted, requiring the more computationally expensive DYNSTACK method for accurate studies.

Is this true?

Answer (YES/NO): NO